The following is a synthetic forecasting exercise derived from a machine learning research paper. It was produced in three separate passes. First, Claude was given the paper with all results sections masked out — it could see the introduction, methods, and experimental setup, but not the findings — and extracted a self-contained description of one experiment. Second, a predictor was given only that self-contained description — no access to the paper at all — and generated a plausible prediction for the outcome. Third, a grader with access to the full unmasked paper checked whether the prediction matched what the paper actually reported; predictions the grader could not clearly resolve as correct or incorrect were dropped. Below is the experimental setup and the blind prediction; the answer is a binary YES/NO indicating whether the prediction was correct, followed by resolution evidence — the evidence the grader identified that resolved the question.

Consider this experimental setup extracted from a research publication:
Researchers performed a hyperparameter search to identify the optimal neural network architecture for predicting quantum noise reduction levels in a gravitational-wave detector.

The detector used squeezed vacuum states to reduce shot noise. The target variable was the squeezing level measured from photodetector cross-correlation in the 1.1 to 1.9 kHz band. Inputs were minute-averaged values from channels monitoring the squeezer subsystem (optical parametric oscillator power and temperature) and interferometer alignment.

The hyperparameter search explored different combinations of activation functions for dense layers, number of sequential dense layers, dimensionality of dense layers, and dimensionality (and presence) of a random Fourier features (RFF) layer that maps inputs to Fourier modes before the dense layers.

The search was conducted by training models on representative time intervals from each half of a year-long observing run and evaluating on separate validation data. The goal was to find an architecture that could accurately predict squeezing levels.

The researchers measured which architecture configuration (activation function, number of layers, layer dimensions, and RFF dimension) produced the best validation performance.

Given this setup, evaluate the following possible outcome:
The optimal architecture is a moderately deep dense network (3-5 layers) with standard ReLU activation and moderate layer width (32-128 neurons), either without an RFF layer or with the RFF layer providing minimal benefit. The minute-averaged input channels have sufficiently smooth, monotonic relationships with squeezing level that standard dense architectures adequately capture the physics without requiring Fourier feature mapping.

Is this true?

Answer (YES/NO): NO